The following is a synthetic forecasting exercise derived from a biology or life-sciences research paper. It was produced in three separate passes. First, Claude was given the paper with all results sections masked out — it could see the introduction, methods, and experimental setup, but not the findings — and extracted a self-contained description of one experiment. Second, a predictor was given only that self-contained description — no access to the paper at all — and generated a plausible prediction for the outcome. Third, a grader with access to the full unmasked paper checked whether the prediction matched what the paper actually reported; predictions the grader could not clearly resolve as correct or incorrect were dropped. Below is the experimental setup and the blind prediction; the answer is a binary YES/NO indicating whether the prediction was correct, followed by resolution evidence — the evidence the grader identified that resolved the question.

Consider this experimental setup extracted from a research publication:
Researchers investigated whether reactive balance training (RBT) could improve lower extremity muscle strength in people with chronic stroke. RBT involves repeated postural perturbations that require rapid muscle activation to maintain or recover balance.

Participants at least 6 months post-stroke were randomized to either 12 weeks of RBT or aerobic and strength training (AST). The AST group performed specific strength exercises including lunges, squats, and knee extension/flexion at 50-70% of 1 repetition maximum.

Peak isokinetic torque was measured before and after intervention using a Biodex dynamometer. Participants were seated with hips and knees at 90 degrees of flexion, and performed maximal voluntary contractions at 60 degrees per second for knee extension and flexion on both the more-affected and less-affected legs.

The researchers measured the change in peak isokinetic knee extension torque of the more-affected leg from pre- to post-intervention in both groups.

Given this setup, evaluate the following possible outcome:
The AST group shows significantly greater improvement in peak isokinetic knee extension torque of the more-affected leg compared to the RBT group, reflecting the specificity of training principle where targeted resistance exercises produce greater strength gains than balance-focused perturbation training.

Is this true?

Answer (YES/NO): NO